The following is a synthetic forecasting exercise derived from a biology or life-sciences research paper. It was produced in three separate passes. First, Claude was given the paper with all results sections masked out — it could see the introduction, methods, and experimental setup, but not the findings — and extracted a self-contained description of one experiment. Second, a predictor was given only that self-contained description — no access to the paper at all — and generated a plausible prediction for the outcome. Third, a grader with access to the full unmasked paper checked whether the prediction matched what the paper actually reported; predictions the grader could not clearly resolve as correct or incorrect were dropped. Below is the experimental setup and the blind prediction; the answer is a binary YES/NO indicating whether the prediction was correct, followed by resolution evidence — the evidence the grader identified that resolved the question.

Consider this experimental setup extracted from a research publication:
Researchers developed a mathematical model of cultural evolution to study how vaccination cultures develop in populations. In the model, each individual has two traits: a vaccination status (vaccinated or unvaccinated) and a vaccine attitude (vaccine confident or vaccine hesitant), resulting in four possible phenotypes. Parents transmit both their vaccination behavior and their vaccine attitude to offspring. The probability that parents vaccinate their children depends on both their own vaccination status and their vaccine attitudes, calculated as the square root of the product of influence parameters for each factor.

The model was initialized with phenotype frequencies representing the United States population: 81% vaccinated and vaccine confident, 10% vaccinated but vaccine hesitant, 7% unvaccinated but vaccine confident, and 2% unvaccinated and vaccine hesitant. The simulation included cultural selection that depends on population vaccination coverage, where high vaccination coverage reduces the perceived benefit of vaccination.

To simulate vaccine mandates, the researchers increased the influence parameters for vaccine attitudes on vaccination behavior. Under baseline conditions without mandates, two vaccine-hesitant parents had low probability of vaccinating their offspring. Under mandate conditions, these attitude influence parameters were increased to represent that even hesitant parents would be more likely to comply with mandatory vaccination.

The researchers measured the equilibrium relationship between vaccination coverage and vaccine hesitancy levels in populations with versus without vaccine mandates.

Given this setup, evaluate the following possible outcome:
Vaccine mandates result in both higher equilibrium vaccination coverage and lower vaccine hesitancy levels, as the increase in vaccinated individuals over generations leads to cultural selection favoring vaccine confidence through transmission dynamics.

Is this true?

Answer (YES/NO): NO